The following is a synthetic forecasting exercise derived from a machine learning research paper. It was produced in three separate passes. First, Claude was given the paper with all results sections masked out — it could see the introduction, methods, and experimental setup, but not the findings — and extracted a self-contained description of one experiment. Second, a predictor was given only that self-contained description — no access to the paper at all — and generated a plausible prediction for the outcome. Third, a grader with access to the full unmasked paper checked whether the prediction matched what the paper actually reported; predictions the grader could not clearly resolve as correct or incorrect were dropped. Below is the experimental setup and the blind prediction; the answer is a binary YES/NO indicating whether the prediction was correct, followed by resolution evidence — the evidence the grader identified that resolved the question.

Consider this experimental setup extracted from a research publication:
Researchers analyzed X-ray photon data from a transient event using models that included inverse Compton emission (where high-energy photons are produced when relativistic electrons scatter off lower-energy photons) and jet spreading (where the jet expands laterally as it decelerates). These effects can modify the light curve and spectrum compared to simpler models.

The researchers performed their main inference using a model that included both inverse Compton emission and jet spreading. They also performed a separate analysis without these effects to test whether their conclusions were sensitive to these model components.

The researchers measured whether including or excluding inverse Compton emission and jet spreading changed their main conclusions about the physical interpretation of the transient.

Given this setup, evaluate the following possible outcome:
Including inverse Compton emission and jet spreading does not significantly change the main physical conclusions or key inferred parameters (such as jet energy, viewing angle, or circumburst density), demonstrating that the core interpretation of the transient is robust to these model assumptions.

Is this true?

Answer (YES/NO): YES